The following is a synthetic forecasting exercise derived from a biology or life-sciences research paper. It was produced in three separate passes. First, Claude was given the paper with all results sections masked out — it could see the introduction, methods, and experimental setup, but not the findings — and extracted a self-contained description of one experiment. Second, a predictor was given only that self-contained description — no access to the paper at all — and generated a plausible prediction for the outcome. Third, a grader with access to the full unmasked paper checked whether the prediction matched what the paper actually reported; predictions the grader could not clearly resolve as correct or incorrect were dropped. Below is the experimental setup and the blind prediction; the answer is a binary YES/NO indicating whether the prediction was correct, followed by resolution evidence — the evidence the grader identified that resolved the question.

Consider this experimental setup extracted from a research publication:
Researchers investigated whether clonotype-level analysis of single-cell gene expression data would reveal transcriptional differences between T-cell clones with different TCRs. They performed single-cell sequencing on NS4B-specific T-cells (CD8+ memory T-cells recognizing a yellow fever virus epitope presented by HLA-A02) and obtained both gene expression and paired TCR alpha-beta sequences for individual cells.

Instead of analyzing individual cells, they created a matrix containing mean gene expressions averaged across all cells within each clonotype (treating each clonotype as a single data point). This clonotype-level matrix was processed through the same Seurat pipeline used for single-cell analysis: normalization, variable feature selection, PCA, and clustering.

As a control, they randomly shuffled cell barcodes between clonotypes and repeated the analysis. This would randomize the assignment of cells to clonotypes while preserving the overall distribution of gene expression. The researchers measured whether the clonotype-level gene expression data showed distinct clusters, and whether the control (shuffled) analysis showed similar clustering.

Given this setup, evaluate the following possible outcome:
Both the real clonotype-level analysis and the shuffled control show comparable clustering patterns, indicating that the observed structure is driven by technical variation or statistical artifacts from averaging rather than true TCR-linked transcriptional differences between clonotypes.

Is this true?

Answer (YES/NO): NO